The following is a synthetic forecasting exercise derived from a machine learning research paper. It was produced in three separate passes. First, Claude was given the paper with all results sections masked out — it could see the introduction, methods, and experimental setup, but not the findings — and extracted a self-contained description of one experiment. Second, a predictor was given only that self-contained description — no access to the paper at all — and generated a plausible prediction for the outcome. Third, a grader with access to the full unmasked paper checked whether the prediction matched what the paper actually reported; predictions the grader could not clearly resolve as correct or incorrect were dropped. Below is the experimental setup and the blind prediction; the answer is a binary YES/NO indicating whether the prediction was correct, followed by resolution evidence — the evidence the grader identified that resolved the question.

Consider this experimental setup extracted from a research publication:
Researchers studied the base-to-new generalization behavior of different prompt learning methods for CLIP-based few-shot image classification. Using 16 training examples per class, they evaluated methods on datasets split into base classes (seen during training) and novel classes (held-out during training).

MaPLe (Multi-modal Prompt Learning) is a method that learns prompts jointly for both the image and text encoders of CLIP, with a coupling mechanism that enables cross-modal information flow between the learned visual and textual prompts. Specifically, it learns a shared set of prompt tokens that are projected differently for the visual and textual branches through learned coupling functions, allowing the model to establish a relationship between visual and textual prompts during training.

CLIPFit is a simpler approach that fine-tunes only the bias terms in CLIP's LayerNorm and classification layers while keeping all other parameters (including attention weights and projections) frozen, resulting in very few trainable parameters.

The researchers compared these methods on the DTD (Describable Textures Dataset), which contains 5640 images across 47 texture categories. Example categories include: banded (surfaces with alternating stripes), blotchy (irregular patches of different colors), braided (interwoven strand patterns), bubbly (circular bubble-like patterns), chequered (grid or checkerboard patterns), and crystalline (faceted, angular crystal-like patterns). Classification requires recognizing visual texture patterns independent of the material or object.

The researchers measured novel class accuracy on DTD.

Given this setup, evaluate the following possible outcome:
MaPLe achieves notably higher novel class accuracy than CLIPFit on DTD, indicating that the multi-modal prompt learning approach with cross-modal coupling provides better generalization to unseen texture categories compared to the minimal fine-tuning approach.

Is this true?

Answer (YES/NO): NO